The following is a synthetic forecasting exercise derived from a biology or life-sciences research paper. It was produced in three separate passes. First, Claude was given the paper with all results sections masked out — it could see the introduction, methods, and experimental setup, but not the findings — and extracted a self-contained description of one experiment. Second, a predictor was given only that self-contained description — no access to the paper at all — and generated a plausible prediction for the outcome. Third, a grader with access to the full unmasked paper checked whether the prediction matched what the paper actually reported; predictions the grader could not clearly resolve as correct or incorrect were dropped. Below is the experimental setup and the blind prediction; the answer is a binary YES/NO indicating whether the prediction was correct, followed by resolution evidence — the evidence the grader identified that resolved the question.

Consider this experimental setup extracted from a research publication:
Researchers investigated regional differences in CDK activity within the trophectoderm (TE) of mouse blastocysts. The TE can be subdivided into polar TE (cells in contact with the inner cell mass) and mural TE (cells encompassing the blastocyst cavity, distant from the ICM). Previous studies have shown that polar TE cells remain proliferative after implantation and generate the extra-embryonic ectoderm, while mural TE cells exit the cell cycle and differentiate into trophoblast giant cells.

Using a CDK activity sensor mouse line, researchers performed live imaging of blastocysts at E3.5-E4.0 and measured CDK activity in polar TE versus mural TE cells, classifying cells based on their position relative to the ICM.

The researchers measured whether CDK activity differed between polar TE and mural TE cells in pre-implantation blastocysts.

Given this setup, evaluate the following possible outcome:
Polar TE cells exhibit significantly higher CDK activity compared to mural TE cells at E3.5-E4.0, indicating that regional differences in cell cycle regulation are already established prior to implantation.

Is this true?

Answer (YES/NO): YES